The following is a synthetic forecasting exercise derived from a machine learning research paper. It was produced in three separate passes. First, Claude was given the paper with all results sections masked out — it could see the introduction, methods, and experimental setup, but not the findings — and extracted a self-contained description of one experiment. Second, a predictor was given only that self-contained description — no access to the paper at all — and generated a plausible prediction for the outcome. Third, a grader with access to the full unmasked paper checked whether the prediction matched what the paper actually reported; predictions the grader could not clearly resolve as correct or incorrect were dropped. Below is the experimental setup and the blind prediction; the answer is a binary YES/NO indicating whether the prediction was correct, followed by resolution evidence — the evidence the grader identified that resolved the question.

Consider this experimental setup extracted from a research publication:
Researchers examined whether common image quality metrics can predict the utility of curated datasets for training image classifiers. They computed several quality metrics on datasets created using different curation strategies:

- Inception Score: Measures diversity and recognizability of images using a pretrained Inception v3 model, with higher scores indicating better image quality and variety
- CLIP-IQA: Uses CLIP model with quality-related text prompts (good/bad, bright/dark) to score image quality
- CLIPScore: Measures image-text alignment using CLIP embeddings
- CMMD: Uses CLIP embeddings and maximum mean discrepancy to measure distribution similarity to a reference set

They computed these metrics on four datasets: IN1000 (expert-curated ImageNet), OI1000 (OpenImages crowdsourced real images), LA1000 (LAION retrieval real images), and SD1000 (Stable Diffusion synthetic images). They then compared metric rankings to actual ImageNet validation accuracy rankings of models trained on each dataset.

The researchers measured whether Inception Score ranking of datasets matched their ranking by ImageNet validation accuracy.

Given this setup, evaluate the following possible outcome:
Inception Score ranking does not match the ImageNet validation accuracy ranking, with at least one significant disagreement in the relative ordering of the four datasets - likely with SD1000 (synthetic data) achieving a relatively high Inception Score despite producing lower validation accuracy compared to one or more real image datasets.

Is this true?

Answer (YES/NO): YES